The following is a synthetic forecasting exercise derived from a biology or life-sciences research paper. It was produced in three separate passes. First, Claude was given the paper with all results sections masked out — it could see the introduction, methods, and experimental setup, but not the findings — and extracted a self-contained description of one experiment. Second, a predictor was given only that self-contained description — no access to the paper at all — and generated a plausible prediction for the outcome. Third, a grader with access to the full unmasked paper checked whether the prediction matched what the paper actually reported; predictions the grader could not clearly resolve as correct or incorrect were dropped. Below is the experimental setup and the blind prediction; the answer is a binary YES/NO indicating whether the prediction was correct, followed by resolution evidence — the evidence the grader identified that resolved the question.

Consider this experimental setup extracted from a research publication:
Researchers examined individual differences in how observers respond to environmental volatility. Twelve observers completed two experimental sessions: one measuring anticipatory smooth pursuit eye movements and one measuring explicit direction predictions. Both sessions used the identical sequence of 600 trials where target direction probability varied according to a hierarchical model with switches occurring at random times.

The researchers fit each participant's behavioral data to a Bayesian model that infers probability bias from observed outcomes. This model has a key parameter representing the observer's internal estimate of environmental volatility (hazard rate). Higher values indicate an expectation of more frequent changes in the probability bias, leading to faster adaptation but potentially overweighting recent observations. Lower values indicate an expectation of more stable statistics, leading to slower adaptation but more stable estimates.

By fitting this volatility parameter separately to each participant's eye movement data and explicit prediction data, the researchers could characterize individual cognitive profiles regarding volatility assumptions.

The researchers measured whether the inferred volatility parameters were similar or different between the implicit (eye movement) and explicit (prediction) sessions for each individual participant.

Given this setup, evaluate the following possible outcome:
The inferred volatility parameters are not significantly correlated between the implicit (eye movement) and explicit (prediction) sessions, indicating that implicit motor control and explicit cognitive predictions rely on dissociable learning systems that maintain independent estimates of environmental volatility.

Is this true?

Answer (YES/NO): YES